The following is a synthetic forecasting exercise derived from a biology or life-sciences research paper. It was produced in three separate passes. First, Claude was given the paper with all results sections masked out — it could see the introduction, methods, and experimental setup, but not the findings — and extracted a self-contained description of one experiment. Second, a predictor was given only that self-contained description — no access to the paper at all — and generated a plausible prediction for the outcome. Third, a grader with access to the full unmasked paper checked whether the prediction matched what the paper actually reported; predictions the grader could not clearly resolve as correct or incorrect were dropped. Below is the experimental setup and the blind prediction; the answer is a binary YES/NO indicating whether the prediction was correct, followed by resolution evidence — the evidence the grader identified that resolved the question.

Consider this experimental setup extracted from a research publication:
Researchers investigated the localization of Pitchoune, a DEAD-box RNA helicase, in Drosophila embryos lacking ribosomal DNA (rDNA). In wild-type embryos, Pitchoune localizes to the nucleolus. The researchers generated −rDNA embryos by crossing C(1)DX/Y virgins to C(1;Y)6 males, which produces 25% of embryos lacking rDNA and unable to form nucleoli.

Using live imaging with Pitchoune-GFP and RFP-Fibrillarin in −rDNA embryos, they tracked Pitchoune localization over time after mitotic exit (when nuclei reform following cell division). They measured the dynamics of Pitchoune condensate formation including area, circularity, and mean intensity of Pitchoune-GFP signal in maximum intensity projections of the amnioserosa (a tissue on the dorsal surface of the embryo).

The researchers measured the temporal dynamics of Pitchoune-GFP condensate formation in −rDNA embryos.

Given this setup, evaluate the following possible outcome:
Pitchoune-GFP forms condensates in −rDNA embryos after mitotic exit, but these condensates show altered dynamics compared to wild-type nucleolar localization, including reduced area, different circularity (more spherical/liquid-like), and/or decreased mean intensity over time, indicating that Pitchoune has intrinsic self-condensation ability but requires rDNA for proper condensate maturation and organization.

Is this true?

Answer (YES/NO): NO